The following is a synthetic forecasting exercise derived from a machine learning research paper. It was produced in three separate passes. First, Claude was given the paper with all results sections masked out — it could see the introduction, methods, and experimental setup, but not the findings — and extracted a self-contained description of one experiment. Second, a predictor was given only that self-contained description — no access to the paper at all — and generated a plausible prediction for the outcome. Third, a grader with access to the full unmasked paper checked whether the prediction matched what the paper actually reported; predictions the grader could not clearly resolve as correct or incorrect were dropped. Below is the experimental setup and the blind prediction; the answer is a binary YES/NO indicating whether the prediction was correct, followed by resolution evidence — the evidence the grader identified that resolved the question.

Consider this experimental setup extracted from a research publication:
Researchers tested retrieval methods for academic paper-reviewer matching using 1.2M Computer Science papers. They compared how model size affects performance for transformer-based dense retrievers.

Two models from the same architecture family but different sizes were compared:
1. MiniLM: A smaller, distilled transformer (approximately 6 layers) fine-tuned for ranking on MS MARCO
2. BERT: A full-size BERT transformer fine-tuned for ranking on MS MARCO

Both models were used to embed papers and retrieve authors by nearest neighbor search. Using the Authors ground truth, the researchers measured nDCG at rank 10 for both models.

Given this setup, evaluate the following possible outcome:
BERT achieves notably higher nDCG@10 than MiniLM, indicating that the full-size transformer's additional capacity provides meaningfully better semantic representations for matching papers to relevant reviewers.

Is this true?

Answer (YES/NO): YES